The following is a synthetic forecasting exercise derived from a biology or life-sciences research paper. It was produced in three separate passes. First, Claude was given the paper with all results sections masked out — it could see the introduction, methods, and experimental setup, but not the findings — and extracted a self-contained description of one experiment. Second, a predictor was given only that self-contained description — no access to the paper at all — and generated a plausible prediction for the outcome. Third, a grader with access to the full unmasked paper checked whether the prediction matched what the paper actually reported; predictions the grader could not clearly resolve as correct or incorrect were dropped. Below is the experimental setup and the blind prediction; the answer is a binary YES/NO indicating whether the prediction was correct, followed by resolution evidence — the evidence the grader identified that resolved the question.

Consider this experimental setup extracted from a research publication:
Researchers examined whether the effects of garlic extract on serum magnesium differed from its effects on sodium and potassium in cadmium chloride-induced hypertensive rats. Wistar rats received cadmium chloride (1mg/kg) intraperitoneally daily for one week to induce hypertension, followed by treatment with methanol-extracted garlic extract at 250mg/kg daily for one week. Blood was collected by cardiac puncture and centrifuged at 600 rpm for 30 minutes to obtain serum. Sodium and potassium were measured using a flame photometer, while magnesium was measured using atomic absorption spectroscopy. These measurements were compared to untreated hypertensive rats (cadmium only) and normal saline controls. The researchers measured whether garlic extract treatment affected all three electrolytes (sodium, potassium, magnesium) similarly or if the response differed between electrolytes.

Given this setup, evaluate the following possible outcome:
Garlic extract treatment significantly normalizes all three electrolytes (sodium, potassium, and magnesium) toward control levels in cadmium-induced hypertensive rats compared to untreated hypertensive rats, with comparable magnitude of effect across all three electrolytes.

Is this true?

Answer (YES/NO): NO